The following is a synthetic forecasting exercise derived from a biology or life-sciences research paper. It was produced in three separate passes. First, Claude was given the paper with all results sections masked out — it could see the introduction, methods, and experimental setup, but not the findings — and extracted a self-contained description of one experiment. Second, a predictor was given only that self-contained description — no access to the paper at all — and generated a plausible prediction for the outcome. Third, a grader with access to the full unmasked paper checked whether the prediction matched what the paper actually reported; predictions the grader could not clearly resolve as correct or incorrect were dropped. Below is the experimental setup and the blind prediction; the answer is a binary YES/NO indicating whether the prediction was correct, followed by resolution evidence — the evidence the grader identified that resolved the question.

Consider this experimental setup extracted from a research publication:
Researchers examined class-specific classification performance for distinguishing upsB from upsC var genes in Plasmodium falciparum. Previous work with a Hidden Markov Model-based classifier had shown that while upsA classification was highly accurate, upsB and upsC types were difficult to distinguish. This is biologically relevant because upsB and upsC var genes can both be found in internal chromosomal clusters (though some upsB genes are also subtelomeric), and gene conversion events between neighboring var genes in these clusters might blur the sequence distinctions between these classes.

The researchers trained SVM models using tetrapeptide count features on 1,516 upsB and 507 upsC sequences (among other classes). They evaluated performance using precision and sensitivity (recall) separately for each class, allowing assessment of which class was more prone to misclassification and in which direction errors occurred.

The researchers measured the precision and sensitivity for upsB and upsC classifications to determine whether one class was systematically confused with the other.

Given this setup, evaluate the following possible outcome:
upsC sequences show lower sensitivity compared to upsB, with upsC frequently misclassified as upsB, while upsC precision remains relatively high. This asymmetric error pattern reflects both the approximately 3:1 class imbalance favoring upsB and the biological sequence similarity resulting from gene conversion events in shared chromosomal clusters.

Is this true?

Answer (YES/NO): YES